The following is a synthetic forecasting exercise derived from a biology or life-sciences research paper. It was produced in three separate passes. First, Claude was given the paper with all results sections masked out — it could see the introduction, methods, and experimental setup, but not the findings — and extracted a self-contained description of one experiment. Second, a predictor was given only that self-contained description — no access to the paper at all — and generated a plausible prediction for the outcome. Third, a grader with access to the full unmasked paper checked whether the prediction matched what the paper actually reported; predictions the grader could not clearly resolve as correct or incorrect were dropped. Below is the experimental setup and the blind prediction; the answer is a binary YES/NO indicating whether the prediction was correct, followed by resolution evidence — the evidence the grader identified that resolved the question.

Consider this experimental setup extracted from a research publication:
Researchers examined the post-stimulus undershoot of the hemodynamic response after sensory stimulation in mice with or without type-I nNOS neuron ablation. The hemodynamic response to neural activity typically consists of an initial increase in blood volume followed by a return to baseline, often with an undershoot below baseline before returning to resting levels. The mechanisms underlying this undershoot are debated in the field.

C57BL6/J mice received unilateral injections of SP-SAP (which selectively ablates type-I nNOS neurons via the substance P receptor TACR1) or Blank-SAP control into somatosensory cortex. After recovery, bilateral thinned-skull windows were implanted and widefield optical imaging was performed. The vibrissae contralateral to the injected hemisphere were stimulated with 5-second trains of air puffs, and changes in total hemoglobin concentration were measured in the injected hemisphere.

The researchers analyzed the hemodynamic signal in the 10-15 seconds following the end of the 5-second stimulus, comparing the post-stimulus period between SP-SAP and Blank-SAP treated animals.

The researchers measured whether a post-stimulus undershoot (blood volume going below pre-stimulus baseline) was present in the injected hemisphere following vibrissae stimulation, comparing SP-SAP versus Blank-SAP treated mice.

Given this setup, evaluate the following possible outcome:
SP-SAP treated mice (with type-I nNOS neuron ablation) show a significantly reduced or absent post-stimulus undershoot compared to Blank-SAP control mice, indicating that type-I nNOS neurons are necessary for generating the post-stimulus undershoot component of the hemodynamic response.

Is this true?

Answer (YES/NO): YES